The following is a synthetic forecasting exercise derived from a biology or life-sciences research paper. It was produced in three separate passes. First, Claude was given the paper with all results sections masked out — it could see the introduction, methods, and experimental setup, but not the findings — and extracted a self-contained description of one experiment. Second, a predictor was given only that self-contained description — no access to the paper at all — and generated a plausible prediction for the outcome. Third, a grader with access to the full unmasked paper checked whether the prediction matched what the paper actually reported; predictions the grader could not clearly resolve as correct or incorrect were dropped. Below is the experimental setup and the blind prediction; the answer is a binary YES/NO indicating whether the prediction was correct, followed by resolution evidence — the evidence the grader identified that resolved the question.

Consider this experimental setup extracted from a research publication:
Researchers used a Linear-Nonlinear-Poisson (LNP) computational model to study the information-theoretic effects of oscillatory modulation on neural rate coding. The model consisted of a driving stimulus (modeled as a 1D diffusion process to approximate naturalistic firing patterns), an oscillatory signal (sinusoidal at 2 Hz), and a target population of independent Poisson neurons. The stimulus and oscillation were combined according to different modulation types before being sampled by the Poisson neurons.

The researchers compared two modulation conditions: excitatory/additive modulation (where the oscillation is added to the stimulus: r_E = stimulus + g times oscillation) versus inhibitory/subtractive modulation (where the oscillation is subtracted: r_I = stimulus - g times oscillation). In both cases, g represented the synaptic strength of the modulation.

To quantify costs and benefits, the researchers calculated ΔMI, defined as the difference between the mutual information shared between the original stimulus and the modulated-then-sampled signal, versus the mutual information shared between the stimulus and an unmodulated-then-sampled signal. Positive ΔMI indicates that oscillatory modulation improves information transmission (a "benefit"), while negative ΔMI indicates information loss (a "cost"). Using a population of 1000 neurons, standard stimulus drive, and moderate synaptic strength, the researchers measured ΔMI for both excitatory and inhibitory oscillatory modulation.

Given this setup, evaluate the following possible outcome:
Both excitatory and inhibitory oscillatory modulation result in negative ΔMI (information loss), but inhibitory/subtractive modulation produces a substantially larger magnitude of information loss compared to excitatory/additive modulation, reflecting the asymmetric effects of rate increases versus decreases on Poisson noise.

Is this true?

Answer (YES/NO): NO